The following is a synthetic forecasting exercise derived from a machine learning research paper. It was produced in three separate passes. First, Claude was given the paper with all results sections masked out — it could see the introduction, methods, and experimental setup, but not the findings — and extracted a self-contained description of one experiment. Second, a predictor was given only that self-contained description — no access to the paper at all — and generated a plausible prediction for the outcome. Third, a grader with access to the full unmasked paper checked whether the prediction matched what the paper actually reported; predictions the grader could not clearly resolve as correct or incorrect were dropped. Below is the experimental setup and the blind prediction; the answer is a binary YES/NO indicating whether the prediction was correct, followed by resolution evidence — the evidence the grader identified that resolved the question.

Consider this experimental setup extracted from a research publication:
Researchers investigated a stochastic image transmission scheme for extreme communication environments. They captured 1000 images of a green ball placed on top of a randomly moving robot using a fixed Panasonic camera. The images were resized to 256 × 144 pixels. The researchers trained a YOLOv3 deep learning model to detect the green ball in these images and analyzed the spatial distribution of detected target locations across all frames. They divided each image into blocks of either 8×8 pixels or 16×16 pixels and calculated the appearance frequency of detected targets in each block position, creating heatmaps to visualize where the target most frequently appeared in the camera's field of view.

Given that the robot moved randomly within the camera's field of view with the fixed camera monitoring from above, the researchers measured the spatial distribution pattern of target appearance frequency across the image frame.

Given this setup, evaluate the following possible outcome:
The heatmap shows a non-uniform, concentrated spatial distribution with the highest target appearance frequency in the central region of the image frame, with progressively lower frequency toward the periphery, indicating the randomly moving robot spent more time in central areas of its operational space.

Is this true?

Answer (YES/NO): YES